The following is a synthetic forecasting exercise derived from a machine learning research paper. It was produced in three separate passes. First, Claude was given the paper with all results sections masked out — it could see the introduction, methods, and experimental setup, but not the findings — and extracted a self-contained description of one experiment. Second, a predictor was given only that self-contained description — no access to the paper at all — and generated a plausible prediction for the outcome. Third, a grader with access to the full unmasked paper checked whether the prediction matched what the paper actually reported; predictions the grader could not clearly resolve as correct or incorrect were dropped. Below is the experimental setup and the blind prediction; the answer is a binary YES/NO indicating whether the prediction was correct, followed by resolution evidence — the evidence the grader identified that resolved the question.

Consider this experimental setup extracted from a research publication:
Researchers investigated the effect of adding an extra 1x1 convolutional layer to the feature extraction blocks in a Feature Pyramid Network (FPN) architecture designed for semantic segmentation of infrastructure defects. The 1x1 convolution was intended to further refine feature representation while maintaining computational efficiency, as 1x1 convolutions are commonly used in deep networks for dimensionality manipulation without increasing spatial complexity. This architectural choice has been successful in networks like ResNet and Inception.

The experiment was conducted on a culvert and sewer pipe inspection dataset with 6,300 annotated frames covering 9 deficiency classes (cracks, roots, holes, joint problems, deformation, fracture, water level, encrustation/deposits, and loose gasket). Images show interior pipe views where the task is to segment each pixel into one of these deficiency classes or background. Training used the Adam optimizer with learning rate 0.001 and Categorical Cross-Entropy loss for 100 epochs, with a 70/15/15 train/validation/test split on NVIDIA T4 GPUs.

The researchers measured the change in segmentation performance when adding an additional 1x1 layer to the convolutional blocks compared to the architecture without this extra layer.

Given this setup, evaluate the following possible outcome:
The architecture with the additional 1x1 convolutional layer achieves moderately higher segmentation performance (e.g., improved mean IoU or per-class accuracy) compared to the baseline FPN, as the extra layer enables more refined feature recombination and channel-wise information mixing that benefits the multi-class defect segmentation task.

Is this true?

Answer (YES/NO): NO